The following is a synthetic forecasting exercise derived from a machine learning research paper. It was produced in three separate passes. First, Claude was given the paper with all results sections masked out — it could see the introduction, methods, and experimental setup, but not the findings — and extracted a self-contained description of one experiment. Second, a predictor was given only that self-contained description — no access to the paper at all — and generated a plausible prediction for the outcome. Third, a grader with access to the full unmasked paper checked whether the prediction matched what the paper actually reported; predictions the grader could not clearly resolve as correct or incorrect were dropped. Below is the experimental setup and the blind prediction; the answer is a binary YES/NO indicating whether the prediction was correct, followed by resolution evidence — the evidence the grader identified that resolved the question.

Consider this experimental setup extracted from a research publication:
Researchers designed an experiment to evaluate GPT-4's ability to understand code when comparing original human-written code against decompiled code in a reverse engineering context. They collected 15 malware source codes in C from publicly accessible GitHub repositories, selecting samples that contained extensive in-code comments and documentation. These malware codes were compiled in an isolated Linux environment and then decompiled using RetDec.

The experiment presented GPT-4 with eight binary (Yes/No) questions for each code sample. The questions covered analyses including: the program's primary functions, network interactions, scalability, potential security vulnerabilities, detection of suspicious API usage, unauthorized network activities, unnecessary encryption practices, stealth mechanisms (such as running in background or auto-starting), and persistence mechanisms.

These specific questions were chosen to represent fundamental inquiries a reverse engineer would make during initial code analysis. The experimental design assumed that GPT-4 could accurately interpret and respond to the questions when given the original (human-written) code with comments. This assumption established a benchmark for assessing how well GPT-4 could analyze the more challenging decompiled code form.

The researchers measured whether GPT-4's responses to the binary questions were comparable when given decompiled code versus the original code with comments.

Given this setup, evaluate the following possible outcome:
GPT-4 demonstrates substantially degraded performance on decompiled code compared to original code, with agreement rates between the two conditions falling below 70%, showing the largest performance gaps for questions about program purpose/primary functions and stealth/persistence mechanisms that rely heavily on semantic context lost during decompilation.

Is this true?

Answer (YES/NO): NO